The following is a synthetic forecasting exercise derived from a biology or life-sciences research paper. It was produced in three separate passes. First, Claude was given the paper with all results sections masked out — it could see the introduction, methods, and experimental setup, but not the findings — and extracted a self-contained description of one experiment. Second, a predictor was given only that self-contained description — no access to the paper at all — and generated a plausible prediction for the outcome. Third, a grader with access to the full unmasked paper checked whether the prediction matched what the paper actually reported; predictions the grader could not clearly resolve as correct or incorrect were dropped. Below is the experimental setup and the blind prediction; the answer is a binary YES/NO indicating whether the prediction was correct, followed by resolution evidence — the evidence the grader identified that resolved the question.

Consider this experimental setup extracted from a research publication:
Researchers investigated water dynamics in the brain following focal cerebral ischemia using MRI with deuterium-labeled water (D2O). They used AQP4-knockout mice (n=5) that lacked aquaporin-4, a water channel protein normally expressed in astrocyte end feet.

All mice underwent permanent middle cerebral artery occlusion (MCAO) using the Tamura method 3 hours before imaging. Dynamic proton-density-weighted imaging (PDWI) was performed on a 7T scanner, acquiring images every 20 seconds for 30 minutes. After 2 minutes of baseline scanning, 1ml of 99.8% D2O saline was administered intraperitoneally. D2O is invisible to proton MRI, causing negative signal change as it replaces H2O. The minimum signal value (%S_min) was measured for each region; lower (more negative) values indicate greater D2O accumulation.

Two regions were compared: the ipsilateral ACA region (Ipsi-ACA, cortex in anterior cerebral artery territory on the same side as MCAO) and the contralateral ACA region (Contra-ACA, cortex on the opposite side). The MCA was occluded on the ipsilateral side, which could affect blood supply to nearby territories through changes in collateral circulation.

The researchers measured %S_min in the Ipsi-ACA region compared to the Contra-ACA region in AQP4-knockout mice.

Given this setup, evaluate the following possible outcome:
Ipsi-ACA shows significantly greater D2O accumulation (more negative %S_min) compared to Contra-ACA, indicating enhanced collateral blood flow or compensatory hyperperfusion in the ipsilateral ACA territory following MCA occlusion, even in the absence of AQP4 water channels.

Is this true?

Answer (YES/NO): NO